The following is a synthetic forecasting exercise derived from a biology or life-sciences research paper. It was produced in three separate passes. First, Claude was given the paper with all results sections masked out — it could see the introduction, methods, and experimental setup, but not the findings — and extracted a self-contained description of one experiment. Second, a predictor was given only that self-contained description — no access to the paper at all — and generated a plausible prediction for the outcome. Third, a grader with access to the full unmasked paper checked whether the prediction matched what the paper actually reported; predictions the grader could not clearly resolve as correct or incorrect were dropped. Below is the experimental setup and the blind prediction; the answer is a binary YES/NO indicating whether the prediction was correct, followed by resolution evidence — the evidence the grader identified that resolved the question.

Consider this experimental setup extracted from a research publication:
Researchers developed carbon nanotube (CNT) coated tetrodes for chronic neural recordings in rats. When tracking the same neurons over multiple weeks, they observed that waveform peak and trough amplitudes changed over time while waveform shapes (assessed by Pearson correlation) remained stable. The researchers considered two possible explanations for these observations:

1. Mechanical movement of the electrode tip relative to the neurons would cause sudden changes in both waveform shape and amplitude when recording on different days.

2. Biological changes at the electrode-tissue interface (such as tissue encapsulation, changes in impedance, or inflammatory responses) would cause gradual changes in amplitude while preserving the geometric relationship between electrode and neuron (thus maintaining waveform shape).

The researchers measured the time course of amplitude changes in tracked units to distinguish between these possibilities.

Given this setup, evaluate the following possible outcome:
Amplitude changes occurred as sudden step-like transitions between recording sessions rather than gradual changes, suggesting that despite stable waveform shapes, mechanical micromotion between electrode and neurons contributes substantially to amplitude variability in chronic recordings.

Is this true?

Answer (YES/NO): NO